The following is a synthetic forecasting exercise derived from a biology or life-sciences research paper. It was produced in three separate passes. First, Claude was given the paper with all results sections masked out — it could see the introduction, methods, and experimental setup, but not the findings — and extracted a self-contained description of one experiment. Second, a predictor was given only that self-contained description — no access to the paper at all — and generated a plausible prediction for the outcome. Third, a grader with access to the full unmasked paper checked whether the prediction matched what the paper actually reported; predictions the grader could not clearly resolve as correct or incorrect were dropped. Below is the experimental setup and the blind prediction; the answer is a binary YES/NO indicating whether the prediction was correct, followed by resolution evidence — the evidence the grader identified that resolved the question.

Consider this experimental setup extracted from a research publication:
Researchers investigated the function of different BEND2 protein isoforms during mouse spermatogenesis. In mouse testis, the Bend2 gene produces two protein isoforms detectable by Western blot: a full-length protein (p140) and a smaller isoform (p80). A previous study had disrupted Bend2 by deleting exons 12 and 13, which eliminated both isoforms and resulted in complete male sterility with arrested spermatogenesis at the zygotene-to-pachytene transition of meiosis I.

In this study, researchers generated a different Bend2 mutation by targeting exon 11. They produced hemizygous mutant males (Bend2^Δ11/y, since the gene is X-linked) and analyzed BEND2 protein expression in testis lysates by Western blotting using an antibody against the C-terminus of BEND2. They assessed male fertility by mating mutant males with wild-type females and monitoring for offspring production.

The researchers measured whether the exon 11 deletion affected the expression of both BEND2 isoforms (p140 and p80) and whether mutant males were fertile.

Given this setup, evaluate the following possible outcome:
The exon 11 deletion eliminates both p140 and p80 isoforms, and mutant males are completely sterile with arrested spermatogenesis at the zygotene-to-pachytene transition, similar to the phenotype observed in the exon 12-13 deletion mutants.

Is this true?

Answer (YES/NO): NO